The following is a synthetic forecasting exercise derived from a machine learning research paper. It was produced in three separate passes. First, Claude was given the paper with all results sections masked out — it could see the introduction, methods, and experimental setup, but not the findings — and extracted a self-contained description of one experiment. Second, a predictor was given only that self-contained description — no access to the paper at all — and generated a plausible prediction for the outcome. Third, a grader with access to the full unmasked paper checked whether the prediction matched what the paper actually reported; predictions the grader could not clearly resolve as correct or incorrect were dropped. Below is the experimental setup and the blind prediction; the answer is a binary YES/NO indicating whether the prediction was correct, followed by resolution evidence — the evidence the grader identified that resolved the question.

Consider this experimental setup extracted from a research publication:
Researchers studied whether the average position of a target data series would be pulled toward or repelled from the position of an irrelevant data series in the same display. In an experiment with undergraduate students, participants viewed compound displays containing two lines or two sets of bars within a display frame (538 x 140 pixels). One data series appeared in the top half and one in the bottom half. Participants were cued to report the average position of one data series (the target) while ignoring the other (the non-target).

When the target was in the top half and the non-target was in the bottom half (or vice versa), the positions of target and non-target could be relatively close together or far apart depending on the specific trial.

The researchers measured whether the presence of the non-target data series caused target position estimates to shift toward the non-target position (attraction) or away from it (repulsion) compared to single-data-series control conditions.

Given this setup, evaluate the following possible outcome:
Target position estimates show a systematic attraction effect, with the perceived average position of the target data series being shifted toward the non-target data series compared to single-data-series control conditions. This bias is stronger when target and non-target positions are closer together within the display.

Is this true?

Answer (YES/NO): NO